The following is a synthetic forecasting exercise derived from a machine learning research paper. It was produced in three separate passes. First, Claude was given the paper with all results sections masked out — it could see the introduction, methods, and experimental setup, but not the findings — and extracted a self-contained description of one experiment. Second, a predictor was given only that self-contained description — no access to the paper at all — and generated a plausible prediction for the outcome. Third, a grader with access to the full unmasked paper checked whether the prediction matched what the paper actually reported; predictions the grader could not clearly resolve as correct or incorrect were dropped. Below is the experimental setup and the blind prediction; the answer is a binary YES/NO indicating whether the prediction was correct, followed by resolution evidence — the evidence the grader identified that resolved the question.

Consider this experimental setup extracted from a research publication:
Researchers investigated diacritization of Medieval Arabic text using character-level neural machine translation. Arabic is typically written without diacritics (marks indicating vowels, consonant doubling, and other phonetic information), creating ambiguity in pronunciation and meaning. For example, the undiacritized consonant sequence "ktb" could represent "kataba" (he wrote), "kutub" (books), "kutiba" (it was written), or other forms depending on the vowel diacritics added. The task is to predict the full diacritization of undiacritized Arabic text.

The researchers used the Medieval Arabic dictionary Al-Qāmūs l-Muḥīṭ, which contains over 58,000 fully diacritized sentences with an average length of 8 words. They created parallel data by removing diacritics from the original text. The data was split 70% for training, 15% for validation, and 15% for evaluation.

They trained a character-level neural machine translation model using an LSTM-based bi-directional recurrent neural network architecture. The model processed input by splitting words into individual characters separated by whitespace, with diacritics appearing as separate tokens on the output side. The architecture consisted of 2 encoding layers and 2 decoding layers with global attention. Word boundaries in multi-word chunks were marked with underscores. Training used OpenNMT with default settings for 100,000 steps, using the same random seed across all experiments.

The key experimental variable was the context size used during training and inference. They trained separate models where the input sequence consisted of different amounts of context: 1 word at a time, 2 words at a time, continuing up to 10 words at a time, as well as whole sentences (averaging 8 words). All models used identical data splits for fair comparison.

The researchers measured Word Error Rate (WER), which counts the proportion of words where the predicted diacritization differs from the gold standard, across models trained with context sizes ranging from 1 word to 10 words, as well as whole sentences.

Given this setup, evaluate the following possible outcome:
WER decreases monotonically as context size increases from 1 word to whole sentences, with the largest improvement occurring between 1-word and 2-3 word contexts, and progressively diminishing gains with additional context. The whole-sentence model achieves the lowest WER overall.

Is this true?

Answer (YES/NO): NO